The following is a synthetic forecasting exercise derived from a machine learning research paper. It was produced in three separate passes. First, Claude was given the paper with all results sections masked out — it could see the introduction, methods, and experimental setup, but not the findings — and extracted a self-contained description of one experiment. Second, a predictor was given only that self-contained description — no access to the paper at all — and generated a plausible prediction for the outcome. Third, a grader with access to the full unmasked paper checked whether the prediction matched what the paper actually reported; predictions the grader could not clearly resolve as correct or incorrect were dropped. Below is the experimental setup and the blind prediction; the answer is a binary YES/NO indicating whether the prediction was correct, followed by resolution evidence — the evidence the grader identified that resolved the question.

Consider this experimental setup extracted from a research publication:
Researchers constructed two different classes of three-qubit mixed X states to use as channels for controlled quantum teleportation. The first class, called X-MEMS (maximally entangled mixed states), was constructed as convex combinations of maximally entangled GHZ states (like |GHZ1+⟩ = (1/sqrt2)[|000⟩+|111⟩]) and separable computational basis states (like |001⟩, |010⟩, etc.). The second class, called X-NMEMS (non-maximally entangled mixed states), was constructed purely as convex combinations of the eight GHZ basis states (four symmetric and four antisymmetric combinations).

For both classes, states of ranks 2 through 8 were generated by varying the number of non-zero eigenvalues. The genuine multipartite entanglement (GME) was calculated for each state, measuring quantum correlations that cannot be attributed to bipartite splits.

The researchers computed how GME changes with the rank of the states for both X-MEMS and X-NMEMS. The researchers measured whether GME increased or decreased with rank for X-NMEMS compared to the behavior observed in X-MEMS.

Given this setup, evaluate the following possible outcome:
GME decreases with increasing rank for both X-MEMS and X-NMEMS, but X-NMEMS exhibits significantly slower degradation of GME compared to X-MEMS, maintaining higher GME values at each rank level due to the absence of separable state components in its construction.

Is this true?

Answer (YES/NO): NO